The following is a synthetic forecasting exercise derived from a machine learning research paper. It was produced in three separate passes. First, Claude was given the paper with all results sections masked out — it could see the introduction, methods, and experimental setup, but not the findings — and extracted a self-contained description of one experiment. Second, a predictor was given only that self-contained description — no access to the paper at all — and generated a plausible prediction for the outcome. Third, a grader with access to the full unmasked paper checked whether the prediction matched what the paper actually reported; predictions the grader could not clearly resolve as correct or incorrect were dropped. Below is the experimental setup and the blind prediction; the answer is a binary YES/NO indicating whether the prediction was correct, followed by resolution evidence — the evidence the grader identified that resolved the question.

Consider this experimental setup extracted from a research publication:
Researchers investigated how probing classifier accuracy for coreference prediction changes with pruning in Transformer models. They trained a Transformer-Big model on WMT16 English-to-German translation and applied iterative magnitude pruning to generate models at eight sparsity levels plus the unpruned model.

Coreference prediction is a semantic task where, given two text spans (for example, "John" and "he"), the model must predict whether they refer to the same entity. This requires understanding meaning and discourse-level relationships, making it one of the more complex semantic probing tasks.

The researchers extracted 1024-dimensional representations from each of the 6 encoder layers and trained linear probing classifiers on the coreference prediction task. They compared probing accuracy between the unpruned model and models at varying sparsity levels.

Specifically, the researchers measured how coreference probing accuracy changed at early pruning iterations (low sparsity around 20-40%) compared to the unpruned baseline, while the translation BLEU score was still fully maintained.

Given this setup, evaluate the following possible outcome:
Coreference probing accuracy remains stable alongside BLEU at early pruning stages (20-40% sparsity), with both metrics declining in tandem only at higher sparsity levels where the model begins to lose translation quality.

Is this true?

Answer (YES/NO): NO